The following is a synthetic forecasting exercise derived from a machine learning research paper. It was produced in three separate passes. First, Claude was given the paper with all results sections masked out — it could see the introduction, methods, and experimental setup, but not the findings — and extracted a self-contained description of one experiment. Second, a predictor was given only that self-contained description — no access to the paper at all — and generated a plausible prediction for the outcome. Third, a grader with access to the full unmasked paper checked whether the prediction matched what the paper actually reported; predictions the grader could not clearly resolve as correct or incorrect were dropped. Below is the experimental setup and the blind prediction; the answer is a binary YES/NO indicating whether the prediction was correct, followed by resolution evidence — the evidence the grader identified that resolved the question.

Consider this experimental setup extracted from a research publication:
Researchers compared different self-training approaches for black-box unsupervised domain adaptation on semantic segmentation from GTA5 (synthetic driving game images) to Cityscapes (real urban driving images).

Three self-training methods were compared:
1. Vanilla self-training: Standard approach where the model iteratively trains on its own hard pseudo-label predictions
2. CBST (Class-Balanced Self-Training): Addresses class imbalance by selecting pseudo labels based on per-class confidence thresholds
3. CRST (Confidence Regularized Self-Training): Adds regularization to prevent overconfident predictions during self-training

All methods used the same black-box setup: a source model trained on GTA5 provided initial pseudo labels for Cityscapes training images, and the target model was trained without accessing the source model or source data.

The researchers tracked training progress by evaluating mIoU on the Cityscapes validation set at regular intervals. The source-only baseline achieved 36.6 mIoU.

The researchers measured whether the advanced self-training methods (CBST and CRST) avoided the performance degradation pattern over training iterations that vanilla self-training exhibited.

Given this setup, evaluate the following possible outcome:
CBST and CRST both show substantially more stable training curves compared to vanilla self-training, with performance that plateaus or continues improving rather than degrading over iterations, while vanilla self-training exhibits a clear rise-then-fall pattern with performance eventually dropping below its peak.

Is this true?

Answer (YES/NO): NO